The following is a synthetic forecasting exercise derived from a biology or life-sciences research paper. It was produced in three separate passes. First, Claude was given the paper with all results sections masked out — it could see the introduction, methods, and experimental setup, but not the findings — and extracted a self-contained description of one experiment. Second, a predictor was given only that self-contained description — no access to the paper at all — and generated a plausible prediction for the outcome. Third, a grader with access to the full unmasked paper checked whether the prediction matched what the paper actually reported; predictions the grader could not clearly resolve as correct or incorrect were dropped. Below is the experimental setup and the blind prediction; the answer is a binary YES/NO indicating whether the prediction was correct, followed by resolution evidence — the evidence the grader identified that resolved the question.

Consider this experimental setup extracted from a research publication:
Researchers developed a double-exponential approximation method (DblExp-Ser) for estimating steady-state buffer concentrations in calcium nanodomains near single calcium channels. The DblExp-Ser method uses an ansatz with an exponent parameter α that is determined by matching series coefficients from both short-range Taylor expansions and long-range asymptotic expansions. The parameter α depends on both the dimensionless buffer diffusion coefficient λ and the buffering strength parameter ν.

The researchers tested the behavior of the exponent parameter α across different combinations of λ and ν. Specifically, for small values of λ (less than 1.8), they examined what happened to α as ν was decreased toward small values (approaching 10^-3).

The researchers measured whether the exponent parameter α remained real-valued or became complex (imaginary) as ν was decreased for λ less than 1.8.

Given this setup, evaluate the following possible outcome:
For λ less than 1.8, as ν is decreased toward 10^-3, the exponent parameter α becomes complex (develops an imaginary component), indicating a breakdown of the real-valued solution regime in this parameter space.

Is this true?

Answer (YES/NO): YES